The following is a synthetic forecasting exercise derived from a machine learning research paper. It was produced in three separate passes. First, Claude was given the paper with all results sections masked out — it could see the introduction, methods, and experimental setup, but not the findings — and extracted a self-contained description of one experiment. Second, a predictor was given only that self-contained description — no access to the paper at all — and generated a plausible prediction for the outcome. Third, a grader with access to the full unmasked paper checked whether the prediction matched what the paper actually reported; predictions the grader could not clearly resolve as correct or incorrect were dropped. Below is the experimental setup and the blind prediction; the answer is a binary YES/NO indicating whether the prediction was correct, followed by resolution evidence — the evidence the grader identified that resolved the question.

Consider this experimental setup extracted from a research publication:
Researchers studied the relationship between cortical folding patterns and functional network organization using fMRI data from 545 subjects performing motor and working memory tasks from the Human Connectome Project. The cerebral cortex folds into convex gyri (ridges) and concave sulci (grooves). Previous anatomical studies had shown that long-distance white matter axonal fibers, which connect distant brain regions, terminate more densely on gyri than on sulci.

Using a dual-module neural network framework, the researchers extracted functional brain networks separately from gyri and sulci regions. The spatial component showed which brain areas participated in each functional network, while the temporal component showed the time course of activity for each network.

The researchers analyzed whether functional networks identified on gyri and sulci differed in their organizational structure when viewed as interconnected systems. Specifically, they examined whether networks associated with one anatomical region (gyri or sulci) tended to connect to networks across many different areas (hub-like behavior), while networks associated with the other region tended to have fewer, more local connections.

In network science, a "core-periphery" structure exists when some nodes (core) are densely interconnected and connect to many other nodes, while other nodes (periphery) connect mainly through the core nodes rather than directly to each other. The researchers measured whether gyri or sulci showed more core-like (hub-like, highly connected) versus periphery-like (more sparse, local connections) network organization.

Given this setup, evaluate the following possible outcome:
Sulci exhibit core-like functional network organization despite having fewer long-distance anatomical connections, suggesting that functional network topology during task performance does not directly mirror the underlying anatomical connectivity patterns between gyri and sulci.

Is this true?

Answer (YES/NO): NO